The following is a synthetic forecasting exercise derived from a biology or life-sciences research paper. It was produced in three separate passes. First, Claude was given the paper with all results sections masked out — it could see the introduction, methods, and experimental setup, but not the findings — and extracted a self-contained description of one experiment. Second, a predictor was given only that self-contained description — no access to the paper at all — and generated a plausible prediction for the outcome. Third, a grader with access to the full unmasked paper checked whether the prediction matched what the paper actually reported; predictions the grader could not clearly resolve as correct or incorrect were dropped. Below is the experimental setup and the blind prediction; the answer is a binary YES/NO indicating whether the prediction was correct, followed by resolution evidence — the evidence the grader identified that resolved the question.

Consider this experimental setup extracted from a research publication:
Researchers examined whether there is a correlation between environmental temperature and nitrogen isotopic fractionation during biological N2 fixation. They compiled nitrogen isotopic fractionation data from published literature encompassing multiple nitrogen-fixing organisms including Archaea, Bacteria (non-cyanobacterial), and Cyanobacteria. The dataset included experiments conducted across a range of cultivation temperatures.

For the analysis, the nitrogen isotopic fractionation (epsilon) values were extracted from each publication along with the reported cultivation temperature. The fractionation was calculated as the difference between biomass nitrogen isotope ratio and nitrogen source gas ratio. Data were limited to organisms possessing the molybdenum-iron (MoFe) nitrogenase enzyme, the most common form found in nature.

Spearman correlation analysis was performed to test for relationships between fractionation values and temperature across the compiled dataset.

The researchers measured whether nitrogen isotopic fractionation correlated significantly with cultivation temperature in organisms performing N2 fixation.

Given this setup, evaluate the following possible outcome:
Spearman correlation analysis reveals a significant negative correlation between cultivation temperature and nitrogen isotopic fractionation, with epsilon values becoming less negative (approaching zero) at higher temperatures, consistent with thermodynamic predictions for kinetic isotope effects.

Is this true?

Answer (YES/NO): NO